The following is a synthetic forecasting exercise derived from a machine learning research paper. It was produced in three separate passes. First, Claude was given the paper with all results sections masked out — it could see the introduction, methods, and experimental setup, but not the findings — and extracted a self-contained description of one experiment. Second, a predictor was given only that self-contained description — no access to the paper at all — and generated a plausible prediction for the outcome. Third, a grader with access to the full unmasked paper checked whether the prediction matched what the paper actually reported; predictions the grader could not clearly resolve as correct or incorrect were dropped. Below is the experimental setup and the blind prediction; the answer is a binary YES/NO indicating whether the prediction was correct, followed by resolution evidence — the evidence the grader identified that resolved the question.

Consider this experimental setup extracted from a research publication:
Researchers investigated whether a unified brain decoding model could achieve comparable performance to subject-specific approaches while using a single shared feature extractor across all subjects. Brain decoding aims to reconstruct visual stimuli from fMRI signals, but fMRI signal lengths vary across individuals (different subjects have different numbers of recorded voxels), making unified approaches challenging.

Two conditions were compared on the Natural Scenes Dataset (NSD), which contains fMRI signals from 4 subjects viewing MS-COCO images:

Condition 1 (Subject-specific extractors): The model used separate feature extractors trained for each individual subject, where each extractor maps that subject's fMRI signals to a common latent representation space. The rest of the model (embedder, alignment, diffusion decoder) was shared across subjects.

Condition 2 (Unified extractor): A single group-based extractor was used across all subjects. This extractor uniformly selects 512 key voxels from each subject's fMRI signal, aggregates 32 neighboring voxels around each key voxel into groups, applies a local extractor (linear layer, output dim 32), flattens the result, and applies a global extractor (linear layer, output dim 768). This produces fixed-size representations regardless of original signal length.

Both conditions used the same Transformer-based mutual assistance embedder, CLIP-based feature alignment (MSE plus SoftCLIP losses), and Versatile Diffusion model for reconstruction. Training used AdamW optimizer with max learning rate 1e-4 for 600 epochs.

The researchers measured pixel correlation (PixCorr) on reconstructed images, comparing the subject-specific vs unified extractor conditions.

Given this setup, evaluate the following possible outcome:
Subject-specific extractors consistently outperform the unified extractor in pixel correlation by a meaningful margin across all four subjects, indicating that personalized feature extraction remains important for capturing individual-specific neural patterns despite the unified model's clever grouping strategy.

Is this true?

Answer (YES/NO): YES